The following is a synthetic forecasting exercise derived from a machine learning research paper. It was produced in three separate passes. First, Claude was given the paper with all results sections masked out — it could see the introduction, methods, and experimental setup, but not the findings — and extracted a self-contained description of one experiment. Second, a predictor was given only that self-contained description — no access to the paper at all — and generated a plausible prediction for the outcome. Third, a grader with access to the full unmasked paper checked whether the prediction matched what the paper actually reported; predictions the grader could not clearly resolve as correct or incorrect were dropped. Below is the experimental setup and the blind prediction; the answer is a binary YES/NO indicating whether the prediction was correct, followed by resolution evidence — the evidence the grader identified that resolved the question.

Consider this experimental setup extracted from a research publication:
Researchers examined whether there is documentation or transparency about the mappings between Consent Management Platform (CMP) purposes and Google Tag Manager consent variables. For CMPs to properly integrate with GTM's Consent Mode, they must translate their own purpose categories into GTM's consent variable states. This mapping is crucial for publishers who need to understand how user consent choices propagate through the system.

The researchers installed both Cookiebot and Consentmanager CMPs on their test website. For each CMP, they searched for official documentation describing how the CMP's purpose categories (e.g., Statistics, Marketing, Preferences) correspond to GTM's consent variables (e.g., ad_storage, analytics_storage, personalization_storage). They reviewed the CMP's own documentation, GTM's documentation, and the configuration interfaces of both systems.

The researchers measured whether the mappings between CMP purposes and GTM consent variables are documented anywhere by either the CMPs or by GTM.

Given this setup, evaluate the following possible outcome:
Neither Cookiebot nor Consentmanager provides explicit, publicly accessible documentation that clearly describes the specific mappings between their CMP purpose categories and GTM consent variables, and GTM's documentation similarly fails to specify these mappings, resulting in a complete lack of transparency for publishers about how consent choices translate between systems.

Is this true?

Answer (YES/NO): YES